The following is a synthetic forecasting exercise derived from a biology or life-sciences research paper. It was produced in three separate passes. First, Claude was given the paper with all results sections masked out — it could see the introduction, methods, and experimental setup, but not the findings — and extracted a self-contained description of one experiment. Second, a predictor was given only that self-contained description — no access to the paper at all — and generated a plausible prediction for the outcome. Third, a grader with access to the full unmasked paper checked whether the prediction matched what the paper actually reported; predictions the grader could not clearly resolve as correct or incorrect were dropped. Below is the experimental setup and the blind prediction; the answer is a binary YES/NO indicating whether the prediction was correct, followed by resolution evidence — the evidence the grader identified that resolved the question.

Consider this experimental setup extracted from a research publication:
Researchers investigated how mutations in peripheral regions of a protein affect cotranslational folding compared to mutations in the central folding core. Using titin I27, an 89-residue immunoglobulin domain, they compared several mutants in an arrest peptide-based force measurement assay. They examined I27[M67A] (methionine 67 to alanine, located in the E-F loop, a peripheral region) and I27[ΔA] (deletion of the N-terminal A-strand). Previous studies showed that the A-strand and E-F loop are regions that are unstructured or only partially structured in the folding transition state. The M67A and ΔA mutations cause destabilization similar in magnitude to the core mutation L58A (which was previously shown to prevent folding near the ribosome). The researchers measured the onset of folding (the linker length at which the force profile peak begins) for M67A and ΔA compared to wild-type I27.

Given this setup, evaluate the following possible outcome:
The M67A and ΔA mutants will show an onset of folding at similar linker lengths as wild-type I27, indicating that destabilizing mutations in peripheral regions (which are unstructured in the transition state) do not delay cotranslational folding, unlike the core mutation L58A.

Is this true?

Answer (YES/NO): YES